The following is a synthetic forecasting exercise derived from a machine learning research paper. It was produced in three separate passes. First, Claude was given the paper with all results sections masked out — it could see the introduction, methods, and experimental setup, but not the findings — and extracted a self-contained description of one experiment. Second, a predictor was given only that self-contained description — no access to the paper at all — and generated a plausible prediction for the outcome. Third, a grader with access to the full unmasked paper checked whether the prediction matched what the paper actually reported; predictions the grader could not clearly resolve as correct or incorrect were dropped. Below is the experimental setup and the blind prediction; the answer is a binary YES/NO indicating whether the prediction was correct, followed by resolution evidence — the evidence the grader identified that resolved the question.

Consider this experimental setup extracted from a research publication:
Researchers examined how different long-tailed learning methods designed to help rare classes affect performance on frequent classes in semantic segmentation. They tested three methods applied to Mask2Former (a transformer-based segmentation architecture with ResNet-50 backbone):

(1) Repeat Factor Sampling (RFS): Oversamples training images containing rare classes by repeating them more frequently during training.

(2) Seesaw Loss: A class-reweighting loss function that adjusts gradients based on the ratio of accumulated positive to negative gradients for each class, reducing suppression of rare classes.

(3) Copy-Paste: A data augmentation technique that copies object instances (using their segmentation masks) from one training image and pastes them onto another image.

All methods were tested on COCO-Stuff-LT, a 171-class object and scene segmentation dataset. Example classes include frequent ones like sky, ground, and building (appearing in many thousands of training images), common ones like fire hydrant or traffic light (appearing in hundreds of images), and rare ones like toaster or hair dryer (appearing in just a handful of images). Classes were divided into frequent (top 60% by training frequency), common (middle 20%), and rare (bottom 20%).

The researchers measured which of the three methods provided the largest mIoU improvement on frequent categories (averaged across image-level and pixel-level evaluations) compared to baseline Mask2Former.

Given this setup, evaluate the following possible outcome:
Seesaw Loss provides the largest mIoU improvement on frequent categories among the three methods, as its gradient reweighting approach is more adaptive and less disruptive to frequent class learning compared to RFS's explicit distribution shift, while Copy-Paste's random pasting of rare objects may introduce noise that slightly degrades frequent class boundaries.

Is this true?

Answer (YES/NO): NO